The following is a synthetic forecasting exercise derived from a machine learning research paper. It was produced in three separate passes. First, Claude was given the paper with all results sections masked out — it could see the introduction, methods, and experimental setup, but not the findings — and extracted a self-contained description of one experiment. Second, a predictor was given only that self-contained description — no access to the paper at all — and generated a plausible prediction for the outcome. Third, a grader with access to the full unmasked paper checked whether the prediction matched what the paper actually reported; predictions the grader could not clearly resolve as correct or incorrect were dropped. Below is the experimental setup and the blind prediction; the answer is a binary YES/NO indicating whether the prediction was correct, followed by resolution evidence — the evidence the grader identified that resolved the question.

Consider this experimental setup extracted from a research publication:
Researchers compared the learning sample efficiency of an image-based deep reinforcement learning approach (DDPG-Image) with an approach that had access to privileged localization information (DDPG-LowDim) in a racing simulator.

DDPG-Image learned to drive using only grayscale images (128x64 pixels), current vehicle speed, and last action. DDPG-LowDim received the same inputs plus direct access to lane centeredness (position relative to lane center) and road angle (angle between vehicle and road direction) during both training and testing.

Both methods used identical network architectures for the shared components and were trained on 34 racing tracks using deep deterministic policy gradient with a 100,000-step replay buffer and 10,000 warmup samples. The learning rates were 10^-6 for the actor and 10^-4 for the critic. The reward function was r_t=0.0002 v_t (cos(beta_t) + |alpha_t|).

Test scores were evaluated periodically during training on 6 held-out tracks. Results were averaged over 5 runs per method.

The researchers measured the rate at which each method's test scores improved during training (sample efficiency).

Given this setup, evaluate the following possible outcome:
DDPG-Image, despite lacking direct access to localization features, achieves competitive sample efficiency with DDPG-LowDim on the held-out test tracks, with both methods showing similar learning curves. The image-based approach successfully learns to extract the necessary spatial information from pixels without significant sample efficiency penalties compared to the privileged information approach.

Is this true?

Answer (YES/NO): NO